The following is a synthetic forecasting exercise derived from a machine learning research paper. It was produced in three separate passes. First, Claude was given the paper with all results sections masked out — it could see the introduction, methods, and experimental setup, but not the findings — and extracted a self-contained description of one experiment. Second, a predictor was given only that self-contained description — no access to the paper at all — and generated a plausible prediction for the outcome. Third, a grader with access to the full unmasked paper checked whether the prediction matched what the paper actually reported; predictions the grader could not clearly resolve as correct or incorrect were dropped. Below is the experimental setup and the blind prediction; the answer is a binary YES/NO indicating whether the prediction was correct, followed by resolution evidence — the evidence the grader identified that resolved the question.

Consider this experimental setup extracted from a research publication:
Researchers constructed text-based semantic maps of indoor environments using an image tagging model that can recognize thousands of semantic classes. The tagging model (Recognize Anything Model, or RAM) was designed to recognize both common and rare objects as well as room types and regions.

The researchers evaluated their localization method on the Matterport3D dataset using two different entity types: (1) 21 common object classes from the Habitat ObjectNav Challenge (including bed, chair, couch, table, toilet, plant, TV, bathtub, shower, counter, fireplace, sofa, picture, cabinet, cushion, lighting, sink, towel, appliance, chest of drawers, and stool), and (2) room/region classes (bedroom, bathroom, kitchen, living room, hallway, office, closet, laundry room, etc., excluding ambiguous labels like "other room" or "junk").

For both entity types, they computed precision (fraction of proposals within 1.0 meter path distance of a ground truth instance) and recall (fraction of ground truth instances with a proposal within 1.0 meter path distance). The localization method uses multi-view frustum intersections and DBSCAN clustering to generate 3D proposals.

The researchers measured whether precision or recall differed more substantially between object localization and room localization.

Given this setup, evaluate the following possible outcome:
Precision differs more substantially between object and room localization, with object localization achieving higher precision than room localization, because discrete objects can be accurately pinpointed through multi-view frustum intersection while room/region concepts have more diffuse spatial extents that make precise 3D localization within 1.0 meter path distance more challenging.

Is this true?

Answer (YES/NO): NO